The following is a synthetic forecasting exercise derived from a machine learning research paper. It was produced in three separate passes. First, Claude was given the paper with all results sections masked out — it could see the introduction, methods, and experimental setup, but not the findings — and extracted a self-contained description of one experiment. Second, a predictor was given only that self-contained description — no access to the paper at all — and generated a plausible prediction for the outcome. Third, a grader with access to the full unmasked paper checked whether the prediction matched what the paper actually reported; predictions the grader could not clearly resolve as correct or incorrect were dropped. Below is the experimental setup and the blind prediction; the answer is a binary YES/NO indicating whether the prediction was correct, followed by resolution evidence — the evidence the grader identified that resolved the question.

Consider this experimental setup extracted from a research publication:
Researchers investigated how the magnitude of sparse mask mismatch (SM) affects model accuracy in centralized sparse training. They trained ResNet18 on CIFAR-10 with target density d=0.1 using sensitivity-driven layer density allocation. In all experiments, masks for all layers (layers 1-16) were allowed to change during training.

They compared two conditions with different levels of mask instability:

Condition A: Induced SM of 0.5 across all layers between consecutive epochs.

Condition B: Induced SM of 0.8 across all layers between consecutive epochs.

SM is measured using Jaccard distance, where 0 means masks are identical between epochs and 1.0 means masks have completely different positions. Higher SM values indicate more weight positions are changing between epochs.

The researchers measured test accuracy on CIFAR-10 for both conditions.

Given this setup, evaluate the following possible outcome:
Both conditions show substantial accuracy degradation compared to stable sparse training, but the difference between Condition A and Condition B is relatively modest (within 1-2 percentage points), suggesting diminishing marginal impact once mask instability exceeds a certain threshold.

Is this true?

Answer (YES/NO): NO